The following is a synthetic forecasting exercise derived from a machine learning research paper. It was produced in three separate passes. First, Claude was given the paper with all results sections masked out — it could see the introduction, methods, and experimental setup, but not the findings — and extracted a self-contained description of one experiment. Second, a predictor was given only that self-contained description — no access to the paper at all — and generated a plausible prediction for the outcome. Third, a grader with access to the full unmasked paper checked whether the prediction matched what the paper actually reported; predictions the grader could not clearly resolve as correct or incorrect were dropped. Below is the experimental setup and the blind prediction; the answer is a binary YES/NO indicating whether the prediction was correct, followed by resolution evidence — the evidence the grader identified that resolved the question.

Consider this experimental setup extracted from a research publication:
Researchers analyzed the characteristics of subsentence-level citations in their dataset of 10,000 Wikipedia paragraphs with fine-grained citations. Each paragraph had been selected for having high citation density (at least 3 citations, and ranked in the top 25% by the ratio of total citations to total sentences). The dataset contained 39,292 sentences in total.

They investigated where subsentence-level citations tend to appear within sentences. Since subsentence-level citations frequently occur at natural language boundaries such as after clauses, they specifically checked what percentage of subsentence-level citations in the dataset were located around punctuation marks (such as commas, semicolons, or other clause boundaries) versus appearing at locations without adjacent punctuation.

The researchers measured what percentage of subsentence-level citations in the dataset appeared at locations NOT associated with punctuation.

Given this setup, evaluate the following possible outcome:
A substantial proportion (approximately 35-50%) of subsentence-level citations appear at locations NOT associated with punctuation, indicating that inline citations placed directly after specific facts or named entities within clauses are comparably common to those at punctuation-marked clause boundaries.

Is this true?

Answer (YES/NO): NO